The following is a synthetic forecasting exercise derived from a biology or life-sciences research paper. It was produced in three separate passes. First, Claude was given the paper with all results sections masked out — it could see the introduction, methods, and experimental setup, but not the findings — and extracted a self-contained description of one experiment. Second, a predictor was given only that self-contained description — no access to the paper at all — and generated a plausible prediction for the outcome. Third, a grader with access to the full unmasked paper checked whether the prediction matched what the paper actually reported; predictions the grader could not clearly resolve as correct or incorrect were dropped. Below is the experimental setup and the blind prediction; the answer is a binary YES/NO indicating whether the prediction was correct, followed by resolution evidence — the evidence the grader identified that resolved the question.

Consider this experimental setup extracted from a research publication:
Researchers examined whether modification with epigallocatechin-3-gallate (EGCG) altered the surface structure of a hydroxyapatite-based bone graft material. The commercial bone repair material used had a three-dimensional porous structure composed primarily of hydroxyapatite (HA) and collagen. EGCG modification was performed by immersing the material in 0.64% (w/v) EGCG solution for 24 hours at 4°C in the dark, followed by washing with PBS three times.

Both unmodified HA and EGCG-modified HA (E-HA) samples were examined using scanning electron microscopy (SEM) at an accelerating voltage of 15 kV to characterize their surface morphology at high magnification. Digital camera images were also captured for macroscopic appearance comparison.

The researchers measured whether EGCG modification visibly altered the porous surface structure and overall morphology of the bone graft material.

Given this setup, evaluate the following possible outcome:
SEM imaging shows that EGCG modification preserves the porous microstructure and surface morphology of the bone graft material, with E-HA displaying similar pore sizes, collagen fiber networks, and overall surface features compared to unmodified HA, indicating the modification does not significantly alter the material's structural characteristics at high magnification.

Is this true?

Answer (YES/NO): NO